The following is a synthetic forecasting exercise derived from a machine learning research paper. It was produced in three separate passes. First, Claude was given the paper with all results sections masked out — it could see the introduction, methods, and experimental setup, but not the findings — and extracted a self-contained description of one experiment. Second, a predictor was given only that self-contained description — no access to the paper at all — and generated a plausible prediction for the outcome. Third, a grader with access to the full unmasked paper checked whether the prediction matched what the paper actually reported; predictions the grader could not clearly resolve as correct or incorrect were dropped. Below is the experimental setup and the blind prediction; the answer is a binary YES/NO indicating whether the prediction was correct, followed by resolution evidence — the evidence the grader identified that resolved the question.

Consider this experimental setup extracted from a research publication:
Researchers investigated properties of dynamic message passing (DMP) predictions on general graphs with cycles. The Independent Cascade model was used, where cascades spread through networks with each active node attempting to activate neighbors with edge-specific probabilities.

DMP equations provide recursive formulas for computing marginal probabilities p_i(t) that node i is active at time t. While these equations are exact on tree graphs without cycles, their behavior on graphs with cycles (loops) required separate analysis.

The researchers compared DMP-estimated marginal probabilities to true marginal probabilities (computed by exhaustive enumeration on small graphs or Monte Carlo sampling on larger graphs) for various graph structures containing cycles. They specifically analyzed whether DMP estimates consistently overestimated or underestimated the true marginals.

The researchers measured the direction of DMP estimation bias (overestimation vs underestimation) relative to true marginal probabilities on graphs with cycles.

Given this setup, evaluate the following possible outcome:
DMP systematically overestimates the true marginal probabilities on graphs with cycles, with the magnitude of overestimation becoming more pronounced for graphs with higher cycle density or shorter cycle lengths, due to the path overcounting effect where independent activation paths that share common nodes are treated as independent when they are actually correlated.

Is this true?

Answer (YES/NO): NO